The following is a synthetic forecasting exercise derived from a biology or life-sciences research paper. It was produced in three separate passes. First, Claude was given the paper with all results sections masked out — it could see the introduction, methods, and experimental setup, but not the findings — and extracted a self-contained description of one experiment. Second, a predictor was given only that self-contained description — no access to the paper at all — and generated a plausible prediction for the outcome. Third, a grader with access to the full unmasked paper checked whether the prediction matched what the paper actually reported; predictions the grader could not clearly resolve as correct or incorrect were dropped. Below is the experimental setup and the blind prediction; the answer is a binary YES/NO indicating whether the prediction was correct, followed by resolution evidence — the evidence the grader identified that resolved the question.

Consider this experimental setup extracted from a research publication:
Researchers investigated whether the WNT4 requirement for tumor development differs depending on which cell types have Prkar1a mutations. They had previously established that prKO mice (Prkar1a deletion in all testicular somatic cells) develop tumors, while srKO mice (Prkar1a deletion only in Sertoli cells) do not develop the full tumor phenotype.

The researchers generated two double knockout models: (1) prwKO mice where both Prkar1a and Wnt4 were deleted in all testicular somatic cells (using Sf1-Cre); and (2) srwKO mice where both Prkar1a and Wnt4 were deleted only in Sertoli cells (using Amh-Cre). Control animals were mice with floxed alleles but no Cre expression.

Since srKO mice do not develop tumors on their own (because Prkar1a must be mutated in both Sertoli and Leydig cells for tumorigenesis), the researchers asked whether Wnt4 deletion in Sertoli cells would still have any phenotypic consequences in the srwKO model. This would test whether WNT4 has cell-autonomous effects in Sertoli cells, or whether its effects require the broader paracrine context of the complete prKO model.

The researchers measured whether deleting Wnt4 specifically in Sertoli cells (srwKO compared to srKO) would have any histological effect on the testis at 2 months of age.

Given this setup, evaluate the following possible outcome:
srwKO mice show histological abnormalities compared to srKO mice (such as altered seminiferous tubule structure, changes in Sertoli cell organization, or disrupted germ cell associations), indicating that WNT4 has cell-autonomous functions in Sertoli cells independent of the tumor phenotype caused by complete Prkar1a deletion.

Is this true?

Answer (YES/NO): NO